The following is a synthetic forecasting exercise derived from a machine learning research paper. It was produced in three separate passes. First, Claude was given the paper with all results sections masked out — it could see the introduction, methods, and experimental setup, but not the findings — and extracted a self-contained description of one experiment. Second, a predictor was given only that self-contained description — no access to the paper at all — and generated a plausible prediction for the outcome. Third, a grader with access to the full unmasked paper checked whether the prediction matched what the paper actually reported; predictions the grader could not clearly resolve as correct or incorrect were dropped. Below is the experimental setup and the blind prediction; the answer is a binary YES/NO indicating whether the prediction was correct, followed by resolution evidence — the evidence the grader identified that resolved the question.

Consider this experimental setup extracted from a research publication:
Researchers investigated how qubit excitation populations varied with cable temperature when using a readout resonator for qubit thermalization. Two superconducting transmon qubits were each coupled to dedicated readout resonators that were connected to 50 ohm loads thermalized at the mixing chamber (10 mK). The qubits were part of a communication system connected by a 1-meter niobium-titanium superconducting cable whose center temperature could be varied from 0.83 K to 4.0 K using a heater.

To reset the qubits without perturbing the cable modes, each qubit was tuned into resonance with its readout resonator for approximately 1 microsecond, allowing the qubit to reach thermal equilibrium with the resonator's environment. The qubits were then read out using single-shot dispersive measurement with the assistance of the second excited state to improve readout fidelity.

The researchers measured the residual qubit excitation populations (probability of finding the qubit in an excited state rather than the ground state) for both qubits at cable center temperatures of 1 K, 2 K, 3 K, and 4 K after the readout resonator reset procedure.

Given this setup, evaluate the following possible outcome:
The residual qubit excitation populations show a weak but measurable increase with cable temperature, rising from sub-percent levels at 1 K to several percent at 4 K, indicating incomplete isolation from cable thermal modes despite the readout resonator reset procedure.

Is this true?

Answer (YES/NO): NO